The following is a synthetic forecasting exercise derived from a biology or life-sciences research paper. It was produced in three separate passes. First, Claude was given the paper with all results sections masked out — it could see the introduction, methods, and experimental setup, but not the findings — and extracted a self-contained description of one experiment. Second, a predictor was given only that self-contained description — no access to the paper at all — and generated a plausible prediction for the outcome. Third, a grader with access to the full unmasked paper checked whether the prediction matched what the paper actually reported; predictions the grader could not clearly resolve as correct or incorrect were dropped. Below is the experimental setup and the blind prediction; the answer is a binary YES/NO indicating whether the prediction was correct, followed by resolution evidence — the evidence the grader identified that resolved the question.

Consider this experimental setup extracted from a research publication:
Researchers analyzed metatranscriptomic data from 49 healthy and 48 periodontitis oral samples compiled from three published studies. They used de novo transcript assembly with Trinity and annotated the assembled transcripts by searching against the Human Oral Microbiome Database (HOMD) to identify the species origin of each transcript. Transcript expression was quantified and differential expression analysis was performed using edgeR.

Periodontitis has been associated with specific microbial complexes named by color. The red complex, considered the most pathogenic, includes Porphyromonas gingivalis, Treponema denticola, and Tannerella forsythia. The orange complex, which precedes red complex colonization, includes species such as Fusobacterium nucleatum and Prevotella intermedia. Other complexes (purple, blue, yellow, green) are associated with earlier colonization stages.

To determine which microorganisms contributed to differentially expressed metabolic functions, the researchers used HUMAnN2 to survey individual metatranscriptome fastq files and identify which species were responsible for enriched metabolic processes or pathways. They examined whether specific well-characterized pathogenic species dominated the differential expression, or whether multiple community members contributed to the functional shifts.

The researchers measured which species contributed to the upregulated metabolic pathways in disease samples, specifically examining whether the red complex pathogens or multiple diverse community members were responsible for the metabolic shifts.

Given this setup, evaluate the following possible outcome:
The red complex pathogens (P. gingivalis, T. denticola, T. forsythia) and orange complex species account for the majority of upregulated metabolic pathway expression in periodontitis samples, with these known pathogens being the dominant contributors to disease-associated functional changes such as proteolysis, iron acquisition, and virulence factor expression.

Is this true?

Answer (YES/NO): NO